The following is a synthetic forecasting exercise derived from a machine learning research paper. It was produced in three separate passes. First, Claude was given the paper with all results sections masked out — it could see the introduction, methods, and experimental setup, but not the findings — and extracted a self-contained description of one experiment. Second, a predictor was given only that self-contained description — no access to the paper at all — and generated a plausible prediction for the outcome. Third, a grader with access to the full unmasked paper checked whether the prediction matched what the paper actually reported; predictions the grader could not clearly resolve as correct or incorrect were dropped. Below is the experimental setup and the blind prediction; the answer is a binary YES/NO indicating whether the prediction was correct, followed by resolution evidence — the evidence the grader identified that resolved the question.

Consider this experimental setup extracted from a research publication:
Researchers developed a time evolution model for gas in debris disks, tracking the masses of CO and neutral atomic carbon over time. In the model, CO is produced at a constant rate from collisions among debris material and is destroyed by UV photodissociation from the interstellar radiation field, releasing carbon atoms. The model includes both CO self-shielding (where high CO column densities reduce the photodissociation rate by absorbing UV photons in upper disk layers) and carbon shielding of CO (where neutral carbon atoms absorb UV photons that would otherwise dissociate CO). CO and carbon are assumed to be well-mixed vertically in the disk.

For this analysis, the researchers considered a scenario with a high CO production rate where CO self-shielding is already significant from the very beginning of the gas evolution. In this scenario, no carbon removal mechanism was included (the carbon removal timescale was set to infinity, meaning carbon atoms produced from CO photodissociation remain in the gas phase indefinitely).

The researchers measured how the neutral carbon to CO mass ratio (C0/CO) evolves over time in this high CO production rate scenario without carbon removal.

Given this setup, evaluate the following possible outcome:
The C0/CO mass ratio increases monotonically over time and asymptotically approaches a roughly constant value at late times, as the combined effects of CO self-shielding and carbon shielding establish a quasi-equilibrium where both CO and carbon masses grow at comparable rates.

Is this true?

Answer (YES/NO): NO